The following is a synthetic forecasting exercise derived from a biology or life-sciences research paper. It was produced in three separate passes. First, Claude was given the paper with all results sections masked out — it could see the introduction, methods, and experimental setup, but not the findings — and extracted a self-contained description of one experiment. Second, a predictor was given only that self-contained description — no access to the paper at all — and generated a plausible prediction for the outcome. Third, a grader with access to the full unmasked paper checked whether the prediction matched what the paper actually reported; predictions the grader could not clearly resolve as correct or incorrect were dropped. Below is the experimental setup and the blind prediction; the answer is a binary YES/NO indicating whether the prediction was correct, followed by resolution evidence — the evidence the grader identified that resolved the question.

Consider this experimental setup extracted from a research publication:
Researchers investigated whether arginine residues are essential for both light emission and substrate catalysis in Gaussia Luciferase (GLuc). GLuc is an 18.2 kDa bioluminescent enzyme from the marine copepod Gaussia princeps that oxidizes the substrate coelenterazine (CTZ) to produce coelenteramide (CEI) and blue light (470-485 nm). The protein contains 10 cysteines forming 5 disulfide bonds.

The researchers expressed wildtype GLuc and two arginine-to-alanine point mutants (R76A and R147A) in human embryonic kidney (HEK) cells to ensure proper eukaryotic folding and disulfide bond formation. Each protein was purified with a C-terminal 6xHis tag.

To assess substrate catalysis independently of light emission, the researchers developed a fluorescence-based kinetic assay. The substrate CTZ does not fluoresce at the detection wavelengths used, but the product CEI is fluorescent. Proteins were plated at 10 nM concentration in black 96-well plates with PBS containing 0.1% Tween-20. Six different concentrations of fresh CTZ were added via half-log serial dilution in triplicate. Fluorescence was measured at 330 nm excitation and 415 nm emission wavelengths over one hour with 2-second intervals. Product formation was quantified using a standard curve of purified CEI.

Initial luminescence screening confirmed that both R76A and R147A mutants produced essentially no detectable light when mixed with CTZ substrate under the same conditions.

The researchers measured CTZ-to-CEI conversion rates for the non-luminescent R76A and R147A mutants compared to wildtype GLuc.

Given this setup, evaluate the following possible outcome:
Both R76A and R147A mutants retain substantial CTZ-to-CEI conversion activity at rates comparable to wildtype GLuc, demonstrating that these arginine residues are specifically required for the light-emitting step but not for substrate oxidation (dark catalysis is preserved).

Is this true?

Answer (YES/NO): NO